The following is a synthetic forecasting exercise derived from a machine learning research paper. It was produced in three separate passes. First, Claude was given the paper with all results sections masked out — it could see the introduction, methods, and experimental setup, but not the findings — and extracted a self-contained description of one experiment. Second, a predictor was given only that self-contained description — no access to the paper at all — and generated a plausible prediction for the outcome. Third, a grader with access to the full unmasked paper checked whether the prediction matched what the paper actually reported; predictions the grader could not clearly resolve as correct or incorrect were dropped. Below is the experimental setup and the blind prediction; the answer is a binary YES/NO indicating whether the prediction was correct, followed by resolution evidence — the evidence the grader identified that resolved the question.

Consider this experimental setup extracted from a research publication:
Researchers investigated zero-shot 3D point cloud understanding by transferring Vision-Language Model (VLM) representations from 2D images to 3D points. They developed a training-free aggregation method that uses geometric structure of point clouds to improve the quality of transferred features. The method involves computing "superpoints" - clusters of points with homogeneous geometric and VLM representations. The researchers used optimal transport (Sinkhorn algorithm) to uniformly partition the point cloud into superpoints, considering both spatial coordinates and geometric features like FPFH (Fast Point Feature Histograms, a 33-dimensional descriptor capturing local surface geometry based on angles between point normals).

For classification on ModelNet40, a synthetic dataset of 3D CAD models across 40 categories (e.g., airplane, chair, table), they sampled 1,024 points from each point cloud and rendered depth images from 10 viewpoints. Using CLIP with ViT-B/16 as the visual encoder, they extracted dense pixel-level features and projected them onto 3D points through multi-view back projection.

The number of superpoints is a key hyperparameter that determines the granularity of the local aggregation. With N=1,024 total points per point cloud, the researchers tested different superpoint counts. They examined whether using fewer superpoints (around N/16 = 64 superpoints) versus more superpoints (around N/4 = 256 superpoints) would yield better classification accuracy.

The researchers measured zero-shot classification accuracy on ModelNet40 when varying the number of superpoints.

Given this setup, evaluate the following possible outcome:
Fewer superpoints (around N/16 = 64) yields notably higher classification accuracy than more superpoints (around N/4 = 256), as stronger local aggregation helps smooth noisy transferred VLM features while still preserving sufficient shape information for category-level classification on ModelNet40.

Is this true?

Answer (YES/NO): NO